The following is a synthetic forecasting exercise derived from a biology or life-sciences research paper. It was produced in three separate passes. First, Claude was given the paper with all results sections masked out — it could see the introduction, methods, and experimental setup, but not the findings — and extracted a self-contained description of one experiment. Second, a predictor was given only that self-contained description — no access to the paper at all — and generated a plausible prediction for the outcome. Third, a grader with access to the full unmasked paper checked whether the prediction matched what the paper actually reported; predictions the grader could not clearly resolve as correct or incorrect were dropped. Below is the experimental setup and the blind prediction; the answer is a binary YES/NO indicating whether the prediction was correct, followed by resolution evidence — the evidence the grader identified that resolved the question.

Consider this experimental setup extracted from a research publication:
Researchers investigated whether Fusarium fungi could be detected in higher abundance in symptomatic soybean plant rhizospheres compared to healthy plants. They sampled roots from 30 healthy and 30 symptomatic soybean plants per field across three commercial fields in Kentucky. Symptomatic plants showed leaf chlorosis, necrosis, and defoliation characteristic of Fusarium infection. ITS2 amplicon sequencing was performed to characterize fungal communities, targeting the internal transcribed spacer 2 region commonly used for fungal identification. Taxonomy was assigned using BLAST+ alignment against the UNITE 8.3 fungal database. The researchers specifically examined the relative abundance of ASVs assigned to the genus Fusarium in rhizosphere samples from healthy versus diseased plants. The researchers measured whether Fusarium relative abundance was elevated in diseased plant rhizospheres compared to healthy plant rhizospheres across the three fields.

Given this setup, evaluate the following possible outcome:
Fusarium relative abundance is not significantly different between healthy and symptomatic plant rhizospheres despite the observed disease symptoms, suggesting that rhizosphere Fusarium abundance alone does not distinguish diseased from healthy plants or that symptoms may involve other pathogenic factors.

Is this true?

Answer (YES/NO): NO